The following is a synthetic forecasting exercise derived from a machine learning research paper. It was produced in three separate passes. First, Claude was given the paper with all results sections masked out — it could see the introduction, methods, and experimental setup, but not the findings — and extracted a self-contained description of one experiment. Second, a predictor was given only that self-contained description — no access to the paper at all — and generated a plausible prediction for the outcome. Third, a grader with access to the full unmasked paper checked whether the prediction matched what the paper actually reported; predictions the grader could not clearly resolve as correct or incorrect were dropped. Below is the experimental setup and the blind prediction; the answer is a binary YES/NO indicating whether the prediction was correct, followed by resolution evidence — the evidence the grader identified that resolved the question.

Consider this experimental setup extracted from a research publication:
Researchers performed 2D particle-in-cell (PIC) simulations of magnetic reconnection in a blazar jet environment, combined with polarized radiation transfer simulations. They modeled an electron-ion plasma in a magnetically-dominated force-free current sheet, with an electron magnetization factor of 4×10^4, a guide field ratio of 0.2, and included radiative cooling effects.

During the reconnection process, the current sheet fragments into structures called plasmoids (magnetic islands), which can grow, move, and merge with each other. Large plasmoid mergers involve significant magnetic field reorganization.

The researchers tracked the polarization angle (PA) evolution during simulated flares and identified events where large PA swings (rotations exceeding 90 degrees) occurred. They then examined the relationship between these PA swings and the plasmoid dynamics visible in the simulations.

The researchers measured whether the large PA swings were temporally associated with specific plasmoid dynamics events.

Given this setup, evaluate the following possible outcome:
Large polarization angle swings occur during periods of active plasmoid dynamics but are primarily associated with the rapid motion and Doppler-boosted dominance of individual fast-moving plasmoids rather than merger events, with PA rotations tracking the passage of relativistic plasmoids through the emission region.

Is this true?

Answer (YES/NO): NO